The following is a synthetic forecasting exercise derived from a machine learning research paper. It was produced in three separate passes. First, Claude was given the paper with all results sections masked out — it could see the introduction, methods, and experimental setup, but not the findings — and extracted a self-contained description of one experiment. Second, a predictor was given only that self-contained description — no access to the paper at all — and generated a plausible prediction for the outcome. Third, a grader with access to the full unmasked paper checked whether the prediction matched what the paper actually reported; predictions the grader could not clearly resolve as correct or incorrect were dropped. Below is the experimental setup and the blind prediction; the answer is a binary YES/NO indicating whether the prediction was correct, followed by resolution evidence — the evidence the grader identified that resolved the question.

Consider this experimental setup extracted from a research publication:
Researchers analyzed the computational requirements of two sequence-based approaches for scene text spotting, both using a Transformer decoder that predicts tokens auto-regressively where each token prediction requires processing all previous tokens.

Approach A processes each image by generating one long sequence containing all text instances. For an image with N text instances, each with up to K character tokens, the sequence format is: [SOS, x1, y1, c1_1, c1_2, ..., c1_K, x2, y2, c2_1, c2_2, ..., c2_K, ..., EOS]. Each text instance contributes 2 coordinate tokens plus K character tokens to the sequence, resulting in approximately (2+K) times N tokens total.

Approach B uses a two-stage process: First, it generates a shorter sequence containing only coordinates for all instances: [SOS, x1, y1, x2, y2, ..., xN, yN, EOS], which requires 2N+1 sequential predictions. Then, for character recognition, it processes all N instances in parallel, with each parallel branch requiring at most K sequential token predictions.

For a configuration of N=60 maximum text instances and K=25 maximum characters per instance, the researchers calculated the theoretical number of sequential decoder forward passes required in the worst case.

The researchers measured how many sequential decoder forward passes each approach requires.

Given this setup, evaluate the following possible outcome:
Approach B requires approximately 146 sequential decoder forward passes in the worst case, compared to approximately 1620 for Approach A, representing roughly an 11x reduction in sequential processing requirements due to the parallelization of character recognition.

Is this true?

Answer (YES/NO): YES